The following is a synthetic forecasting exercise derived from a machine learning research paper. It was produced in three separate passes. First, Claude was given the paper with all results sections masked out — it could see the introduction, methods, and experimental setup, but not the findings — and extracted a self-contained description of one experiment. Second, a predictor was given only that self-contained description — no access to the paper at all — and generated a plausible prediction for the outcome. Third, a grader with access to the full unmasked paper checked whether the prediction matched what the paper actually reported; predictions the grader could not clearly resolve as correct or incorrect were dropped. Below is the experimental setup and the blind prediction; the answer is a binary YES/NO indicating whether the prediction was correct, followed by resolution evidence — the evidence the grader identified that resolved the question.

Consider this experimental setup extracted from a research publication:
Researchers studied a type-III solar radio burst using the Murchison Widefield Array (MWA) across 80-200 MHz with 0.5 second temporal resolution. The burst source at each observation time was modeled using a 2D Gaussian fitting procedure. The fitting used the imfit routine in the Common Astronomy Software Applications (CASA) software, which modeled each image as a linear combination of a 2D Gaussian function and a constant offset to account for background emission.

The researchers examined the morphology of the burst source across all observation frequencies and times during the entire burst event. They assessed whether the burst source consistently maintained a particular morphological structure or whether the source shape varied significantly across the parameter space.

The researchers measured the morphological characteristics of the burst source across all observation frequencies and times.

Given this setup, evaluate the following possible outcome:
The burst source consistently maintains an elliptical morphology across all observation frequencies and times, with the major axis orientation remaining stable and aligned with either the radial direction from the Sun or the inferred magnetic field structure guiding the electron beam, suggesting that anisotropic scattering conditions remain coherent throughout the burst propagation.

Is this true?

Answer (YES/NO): NO